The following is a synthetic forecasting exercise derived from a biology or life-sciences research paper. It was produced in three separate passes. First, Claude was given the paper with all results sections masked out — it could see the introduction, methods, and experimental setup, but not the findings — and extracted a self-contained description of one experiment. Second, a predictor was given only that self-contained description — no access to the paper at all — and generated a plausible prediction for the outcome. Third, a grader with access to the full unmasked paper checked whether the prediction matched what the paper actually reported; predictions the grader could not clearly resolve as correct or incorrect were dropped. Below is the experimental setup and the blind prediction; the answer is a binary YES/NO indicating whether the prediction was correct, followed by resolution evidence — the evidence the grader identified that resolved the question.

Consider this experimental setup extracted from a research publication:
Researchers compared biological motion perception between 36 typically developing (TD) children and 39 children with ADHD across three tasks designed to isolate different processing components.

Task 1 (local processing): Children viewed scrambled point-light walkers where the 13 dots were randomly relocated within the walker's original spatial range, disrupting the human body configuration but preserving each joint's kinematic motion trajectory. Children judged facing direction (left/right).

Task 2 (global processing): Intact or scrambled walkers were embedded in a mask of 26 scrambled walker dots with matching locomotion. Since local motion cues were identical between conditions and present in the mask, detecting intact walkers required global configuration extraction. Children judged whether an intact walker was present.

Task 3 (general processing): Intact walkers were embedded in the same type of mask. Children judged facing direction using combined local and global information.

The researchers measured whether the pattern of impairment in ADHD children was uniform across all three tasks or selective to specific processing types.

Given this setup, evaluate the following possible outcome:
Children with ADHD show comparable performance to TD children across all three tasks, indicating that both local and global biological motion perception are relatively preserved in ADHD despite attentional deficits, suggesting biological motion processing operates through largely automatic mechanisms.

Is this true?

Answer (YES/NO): NO